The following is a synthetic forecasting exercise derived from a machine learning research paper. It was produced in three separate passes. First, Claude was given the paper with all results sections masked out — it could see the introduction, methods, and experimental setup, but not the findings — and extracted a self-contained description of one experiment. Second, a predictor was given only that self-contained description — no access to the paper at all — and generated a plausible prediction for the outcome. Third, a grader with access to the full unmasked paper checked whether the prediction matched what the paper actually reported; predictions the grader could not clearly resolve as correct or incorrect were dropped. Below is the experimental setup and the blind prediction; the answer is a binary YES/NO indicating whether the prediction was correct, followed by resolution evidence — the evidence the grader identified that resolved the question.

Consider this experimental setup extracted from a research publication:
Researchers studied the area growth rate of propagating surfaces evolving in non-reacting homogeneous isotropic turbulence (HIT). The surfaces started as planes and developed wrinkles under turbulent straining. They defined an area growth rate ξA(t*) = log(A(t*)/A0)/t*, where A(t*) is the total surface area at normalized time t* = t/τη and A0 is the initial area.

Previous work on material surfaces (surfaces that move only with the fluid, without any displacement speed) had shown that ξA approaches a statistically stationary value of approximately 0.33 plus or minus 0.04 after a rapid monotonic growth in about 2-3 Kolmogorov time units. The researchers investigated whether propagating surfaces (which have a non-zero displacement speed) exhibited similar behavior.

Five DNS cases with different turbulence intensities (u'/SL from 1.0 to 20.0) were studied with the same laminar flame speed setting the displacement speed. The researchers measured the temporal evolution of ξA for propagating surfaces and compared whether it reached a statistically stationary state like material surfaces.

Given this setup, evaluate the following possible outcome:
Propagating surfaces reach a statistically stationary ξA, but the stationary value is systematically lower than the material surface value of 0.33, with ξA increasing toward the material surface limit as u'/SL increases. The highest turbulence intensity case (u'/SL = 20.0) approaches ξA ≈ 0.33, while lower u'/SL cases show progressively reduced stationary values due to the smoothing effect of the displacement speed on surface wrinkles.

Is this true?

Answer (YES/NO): NO